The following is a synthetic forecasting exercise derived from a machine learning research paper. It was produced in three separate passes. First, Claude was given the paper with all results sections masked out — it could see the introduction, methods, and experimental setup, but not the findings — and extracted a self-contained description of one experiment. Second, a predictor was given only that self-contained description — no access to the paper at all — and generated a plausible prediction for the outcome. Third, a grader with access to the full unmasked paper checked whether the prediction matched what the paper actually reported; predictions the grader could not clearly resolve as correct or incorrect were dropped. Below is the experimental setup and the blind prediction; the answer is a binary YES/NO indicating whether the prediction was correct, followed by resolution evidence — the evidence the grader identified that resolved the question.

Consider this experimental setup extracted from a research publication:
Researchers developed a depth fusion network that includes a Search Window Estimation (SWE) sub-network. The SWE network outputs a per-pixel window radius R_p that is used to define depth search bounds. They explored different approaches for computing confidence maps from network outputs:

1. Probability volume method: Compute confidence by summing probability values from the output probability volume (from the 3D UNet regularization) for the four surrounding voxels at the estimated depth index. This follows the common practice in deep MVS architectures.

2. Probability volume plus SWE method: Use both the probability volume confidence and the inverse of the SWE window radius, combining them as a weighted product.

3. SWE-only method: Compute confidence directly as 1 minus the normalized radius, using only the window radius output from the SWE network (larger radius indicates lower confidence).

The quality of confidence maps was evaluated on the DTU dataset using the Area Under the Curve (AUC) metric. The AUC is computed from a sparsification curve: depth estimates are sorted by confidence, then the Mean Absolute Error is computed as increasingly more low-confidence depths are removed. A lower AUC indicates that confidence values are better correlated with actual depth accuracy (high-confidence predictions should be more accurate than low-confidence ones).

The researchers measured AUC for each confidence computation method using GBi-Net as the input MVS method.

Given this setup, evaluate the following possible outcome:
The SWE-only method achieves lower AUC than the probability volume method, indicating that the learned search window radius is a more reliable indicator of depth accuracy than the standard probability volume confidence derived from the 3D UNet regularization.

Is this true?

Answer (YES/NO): YES